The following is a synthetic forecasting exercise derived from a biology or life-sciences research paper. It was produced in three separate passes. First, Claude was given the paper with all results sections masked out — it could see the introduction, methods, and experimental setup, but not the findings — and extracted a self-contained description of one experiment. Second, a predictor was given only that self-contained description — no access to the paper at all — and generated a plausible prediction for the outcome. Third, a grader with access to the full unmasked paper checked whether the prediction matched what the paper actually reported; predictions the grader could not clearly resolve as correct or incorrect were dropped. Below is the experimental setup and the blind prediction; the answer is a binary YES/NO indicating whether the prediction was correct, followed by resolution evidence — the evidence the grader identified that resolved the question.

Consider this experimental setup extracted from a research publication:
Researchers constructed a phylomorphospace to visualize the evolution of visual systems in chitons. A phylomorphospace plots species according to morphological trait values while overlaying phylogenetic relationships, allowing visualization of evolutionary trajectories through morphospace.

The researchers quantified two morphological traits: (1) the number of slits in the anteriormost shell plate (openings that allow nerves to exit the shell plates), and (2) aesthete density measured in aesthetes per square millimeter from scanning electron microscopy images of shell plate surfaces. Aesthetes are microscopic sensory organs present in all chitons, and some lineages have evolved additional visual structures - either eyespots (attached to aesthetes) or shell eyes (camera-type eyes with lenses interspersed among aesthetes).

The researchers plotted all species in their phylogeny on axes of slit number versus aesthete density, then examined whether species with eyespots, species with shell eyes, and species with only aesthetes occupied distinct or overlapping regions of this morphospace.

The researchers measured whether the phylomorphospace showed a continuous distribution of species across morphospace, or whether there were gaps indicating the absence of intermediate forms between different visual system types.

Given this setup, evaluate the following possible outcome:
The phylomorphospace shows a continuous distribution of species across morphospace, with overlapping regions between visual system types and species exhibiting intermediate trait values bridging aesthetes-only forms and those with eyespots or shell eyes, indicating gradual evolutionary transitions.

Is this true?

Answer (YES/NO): NO